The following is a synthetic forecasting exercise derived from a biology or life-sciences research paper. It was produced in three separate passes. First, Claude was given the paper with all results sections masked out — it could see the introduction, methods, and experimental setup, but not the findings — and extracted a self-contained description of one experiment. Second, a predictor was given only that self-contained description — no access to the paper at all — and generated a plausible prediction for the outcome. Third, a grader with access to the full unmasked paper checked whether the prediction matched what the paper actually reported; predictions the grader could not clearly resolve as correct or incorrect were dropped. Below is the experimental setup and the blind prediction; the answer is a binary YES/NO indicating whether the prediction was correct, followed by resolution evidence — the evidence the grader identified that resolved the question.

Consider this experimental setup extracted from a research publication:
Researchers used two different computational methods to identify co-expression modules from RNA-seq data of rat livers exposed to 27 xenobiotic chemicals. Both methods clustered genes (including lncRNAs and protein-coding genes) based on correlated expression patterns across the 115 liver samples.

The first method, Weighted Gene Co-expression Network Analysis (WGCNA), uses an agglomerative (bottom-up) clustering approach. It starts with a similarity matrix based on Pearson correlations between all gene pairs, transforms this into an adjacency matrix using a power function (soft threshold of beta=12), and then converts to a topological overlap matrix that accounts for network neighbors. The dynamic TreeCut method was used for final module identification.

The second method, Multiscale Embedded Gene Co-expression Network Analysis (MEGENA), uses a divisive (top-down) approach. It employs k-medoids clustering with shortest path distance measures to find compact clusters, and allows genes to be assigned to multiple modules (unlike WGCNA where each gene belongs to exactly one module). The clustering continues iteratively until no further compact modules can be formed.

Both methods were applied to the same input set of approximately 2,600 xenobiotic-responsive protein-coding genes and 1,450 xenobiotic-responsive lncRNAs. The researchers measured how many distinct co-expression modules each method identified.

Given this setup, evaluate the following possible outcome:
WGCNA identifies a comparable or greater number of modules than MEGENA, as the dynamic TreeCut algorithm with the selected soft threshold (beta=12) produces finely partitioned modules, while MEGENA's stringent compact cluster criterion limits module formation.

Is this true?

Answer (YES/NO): NO